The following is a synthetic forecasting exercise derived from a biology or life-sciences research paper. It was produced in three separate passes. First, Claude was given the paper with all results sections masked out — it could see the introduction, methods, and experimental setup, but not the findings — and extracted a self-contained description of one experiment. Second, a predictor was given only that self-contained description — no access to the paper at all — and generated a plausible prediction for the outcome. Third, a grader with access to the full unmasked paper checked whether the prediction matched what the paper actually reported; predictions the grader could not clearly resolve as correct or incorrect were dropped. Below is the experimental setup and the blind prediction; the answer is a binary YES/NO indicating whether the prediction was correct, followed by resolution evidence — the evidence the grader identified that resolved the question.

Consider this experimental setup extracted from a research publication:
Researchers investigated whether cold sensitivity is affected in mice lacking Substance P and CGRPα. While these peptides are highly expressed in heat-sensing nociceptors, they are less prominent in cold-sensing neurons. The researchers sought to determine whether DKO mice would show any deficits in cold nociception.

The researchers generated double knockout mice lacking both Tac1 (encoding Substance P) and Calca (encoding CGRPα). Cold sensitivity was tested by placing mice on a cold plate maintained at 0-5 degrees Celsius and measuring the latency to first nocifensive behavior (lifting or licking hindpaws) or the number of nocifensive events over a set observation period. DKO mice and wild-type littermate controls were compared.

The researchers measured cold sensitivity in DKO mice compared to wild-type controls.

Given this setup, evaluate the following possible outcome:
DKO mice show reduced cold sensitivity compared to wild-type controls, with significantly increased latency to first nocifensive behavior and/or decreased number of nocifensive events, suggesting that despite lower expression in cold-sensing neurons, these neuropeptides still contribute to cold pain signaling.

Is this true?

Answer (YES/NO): NO